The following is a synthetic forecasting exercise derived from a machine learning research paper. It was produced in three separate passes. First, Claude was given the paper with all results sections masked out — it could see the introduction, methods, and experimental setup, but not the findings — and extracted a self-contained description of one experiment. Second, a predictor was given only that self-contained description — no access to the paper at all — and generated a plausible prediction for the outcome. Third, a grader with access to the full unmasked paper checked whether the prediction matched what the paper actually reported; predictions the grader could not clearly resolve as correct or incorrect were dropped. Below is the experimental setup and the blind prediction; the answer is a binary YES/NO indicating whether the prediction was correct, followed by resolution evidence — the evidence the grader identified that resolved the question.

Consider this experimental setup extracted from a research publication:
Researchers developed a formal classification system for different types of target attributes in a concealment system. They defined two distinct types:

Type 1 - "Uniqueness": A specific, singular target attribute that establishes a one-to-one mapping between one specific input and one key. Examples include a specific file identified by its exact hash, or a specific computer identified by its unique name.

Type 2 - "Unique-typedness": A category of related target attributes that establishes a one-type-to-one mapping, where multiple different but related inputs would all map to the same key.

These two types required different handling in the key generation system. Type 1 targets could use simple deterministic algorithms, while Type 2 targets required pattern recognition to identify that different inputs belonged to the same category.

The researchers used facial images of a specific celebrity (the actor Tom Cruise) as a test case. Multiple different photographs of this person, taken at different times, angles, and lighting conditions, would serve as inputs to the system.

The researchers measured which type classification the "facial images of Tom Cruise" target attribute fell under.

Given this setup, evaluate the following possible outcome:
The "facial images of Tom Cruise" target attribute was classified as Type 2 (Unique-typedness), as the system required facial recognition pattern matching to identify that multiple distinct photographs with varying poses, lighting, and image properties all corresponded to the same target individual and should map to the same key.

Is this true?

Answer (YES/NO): YES